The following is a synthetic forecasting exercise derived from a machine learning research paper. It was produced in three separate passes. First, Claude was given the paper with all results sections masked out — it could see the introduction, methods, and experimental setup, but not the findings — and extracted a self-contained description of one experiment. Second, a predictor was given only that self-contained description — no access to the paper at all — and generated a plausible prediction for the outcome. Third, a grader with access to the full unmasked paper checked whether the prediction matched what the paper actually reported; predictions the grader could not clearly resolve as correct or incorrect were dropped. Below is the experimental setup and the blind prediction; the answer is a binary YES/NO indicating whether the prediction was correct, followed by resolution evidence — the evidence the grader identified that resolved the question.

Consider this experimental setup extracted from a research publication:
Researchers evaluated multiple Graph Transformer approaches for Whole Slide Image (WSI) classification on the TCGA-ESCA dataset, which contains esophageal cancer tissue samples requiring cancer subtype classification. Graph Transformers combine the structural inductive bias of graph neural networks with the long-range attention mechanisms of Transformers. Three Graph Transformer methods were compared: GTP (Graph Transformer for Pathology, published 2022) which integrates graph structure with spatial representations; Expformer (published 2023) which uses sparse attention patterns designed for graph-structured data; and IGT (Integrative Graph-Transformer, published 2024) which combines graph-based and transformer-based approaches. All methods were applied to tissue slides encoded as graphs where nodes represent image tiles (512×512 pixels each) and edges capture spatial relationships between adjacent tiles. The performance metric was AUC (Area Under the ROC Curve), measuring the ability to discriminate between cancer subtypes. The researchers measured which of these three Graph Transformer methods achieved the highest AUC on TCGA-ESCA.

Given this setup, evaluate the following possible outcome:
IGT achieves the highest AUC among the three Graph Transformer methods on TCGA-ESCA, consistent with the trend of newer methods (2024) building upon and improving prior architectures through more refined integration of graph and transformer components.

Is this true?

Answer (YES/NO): NO